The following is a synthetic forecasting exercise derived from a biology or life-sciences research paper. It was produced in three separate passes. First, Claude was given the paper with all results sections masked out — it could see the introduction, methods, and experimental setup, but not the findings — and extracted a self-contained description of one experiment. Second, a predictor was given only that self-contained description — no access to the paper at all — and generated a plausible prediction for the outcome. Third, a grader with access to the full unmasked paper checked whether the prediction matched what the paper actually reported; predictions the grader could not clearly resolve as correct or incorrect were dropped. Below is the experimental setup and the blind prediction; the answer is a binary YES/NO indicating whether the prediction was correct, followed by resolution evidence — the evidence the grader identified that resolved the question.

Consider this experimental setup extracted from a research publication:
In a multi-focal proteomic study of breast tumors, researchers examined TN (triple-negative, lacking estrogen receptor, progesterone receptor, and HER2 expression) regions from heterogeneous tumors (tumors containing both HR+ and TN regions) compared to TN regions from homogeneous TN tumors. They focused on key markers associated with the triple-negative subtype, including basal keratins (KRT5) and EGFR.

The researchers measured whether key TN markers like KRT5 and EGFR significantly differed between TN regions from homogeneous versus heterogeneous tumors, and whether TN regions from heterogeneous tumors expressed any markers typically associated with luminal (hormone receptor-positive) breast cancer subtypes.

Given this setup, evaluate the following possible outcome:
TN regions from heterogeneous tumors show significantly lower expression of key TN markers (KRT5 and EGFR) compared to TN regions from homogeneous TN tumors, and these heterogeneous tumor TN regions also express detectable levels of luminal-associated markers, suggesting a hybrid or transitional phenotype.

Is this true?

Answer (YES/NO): NO